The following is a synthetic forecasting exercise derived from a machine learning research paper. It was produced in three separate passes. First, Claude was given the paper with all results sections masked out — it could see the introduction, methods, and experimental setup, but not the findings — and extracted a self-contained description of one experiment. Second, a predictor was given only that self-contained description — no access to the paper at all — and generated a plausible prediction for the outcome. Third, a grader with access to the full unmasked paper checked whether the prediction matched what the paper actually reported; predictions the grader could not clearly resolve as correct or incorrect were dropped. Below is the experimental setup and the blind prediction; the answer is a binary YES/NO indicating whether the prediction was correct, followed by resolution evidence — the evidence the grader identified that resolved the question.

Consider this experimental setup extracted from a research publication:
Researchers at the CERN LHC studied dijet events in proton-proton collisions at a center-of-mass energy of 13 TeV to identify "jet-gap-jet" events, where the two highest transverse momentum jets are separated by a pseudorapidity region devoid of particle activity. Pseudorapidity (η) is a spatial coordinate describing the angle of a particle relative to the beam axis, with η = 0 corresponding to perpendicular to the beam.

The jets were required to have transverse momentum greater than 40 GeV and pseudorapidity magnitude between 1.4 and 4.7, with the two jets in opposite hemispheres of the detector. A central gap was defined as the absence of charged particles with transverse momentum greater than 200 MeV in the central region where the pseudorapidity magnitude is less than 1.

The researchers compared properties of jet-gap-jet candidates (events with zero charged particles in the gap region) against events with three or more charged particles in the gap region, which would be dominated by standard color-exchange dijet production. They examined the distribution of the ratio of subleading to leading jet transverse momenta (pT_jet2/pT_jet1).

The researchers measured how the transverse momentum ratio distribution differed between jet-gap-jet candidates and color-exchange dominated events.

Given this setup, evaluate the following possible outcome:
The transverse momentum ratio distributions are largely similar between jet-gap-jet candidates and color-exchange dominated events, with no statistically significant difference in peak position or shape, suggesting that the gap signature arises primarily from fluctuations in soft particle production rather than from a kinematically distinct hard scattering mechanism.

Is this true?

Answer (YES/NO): NO